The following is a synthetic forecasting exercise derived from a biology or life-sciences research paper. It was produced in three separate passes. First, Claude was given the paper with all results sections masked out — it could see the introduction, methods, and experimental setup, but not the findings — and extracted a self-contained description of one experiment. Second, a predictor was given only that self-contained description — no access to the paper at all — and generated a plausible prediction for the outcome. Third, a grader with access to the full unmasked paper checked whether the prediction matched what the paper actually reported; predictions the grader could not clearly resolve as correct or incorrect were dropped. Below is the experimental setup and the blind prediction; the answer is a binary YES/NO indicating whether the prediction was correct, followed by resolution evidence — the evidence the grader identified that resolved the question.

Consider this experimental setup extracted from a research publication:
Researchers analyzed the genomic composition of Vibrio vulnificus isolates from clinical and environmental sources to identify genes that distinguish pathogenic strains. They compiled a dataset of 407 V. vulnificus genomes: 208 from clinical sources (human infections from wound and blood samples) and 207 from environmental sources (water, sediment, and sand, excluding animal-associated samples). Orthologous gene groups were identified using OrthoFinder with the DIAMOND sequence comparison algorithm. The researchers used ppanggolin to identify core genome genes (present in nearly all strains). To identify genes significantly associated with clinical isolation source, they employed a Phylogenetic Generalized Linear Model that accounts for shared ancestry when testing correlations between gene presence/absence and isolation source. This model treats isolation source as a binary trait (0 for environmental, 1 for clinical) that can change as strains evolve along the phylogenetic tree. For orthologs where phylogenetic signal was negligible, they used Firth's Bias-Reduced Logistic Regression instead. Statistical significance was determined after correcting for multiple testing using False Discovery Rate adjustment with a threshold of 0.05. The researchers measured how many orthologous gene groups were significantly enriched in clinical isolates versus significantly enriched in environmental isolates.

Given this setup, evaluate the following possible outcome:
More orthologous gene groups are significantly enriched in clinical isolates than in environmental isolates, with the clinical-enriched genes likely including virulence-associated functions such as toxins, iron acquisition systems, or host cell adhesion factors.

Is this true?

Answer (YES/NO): YES